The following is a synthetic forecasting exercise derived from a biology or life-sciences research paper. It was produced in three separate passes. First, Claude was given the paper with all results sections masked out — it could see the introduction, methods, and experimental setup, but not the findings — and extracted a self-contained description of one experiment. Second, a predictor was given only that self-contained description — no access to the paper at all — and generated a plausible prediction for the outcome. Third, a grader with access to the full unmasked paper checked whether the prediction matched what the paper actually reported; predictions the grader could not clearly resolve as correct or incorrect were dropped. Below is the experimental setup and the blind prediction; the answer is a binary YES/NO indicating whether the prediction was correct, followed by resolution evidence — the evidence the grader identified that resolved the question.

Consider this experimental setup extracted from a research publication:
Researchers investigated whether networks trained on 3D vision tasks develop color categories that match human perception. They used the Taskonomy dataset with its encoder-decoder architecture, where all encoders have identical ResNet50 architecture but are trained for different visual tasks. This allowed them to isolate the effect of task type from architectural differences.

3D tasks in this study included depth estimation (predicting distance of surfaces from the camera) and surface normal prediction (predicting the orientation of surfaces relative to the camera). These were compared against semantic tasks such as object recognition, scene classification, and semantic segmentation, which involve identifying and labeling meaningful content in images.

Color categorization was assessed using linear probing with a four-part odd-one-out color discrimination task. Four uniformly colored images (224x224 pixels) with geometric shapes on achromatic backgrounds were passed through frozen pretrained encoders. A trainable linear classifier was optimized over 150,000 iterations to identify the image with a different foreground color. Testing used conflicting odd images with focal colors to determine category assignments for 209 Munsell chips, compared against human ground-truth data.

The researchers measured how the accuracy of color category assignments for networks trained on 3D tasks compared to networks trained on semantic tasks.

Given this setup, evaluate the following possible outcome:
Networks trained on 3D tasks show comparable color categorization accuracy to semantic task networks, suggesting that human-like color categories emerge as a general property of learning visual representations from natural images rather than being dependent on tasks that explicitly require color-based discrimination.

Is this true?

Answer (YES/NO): NO